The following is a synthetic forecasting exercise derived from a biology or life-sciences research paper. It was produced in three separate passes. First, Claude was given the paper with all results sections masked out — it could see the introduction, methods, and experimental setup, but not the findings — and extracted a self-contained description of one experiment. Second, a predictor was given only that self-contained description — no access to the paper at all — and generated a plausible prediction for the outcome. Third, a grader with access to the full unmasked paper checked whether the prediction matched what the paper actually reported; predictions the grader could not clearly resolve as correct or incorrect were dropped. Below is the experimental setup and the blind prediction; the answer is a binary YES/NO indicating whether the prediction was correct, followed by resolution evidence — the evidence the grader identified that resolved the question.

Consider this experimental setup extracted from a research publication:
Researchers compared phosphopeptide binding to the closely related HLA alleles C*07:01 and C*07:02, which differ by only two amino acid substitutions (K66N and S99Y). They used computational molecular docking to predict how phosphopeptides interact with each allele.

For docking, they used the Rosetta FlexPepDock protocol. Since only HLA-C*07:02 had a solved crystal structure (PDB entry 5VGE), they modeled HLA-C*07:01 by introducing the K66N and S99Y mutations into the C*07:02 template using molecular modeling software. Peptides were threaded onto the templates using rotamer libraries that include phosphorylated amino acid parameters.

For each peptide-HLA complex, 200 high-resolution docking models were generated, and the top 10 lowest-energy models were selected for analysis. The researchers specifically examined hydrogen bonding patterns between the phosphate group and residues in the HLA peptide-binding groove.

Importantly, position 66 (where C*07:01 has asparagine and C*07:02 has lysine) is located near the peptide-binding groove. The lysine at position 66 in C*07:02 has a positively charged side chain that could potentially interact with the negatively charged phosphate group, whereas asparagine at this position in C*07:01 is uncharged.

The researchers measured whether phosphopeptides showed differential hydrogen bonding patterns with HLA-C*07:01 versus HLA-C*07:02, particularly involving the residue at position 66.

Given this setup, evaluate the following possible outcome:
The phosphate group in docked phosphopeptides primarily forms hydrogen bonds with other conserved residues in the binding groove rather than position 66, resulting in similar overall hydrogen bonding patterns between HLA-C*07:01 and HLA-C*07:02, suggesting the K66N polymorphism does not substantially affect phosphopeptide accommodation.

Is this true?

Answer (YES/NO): NO